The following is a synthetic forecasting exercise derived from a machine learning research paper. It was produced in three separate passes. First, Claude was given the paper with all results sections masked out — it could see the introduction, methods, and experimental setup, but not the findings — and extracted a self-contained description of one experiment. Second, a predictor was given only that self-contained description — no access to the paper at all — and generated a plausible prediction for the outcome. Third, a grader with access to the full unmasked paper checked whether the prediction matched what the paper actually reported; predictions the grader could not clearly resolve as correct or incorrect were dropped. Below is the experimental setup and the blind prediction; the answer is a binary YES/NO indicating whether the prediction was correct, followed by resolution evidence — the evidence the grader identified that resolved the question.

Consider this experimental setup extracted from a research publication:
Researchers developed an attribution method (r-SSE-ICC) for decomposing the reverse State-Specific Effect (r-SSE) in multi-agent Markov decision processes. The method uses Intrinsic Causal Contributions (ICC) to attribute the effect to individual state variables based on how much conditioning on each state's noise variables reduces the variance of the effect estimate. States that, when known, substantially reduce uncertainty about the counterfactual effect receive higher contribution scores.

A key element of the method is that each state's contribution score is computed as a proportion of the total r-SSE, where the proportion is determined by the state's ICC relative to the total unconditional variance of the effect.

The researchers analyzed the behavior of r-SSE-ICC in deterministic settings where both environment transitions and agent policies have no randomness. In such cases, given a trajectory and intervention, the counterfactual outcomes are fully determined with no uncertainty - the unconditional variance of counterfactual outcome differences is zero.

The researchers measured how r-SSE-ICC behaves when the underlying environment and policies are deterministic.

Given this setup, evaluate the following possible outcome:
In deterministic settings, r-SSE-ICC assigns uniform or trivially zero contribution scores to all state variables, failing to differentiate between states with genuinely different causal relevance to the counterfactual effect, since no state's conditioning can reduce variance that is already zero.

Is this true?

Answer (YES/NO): YES